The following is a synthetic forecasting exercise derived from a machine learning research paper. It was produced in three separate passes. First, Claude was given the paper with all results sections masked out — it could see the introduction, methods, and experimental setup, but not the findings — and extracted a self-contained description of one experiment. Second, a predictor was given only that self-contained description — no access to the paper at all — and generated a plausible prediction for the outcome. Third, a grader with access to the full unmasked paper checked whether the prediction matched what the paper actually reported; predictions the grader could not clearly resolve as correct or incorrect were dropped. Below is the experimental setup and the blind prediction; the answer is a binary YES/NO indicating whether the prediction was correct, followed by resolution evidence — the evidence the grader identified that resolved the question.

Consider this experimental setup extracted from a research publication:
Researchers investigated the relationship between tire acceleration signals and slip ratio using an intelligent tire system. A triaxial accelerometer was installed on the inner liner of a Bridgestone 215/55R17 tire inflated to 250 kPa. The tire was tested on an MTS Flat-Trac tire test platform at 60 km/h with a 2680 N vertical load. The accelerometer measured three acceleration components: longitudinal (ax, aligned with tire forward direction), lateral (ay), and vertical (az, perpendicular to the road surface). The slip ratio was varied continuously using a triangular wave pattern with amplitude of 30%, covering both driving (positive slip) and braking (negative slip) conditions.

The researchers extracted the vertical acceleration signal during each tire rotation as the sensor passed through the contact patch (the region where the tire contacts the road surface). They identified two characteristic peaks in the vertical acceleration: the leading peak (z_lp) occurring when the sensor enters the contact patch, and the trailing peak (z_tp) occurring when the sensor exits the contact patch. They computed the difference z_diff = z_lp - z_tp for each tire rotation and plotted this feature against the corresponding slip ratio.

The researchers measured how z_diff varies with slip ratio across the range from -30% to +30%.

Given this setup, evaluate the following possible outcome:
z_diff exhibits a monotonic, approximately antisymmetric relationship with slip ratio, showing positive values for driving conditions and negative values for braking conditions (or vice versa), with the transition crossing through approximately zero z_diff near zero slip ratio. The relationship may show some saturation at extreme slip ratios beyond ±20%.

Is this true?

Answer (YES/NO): NO